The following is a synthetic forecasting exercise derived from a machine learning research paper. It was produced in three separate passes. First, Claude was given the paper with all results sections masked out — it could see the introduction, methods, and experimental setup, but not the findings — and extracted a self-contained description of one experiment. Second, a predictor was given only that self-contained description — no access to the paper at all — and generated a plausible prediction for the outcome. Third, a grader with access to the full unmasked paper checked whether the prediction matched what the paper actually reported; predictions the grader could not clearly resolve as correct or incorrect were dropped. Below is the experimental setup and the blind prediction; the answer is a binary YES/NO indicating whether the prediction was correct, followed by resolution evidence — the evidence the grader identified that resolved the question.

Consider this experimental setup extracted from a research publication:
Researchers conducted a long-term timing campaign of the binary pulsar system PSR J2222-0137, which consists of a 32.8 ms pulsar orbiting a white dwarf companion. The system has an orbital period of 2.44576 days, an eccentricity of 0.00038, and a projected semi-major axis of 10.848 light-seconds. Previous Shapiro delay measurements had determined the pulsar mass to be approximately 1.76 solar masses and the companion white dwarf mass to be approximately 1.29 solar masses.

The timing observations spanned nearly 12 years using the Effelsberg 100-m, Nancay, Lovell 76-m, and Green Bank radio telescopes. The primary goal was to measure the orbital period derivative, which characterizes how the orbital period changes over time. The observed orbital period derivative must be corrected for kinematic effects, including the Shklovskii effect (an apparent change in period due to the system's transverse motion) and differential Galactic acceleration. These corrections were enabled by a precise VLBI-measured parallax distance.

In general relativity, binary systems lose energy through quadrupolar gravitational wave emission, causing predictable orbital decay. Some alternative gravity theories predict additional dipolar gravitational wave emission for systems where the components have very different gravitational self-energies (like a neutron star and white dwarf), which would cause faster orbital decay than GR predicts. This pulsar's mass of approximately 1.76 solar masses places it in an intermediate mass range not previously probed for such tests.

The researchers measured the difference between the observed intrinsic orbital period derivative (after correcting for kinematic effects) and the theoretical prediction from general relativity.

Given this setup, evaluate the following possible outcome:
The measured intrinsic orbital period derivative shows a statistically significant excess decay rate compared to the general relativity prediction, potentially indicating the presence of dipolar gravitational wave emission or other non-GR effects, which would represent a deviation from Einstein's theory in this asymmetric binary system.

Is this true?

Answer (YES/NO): NO